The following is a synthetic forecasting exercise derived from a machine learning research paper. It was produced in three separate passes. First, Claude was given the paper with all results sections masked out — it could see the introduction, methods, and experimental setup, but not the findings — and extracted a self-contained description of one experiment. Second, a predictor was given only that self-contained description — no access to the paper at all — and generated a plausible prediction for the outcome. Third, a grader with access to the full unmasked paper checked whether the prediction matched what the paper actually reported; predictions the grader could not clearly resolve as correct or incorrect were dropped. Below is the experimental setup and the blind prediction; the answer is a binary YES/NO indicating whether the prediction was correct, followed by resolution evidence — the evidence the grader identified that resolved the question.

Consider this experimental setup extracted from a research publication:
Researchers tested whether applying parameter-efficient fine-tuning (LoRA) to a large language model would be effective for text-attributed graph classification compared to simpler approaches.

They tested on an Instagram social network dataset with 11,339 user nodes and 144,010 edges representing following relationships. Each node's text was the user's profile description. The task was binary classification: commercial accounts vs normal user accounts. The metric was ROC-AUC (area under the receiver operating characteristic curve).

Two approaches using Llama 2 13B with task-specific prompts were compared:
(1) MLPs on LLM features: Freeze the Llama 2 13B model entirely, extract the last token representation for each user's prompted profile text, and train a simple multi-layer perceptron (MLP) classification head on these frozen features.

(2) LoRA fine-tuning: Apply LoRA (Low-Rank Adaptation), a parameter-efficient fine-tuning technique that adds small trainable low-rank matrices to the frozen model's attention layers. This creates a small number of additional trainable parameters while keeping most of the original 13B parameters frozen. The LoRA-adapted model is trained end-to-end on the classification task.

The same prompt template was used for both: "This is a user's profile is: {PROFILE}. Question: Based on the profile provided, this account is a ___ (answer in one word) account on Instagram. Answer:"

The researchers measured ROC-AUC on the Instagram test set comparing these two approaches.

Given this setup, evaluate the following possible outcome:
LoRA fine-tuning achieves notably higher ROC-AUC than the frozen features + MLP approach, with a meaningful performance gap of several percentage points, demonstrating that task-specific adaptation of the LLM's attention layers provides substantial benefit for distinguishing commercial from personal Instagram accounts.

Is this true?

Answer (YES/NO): NO